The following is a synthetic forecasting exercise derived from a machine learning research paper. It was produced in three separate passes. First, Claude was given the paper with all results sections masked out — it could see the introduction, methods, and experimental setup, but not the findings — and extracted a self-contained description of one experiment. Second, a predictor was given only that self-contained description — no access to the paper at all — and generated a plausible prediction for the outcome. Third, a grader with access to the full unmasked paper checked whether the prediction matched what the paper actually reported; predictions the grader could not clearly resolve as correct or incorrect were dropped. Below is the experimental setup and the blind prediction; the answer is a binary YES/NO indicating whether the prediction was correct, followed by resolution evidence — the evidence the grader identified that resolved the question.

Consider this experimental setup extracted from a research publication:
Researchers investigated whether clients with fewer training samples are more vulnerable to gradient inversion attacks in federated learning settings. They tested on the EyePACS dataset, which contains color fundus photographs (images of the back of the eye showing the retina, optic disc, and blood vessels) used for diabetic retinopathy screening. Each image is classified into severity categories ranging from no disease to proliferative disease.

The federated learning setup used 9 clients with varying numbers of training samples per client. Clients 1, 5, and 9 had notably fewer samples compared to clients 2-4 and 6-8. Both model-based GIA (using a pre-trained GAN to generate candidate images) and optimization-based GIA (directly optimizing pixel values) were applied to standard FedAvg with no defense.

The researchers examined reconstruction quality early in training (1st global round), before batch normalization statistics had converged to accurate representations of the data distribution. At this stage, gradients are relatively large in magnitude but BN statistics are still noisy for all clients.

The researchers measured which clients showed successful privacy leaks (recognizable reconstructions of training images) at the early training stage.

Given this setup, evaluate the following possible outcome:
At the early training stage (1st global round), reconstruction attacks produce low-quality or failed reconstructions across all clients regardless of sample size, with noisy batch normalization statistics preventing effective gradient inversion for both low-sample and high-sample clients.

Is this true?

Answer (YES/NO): NO